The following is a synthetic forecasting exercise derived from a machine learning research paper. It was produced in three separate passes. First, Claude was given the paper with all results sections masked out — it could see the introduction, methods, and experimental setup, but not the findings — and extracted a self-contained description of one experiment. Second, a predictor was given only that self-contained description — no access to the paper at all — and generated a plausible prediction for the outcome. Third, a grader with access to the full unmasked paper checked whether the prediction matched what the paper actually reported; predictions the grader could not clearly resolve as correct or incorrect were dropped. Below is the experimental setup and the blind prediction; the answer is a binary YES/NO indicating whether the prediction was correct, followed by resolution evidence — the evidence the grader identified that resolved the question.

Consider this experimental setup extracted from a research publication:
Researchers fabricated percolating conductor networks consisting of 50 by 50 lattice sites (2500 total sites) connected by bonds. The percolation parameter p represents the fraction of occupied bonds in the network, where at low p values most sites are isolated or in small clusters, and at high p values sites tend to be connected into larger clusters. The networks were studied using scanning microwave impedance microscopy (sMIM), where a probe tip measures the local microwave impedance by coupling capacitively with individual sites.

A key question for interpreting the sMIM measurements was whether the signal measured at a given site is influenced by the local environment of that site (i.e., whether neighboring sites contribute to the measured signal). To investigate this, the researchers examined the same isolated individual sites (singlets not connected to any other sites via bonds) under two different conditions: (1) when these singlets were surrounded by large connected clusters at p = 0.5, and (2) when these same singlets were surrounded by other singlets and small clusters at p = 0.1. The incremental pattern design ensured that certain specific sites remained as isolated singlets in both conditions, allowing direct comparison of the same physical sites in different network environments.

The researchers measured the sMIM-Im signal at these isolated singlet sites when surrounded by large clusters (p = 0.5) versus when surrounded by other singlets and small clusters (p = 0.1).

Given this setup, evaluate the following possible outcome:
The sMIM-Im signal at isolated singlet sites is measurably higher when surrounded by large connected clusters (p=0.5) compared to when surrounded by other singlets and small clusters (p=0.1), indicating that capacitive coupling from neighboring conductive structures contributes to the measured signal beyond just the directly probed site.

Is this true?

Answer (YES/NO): NO